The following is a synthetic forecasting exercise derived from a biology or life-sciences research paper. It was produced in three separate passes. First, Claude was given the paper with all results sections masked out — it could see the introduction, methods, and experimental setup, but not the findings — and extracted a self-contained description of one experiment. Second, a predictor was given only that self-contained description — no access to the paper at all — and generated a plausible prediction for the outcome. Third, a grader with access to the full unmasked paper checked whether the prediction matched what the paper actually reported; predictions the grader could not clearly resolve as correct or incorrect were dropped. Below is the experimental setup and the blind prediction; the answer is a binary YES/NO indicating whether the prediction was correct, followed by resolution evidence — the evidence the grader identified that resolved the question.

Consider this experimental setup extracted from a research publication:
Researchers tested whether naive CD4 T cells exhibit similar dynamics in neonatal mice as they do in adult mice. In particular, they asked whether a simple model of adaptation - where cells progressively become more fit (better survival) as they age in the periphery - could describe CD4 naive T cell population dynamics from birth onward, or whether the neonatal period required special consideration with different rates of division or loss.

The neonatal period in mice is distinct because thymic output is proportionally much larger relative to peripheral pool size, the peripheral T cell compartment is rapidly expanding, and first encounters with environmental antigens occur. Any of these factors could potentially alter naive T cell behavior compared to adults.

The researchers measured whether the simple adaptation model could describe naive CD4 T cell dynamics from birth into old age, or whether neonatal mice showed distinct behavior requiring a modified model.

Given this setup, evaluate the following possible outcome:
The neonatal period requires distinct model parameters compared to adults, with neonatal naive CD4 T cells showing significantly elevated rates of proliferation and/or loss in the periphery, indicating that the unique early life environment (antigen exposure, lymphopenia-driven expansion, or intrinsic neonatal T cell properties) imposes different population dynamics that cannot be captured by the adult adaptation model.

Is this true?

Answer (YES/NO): NO